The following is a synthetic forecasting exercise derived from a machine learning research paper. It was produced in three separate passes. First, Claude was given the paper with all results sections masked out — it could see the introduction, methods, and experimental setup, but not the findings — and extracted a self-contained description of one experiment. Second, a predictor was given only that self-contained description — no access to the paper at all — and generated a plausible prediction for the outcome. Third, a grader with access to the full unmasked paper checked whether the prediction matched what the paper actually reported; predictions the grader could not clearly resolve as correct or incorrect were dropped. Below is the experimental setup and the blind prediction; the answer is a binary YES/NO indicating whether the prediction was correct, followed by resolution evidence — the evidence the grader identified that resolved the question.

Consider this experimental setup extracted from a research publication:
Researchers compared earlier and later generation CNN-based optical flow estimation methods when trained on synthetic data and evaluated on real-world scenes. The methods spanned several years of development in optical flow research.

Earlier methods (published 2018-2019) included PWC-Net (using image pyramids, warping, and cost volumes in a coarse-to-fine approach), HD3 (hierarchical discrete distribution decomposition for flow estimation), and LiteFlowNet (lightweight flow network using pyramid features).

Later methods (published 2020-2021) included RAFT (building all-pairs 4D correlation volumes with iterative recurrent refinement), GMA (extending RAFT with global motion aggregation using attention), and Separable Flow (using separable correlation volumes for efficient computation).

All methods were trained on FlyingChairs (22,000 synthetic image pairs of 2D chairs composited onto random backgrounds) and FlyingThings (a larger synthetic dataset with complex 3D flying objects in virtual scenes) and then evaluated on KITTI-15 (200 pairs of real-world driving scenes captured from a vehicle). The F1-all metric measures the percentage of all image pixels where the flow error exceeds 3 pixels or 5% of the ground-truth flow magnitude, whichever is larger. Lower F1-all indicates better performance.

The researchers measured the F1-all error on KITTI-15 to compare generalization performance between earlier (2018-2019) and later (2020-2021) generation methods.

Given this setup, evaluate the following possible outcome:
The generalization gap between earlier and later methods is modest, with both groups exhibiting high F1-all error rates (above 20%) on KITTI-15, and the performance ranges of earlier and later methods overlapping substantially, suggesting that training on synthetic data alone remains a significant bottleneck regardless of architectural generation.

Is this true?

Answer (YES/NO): NO